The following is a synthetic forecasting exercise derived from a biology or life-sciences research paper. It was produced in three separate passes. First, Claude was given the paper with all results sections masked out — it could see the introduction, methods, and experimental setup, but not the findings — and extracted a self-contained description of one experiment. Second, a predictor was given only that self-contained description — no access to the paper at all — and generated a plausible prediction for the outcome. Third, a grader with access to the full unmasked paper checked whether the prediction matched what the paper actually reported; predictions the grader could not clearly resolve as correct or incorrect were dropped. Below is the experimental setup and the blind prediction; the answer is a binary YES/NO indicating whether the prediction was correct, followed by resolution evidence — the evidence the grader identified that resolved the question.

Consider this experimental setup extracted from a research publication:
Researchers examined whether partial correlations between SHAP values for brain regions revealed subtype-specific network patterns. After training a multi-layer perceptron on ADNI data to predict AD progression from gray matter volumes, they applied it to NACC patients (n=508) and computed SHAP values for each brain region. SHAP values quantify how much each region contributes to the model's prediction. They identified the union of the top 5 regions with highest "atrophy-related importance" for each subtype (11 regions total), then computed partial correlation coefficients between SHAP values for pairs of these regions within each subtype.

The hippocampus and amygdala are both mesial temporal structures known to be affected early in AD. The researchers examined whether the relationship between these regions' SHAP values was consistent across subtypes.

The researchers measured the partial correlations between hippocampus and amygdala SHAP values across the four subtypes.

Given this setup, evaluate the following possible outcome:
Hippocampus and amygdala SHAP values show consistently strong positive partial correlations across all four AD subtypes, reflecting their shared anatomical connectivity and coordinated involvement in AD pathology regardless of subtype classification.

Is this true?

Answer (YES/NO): YES